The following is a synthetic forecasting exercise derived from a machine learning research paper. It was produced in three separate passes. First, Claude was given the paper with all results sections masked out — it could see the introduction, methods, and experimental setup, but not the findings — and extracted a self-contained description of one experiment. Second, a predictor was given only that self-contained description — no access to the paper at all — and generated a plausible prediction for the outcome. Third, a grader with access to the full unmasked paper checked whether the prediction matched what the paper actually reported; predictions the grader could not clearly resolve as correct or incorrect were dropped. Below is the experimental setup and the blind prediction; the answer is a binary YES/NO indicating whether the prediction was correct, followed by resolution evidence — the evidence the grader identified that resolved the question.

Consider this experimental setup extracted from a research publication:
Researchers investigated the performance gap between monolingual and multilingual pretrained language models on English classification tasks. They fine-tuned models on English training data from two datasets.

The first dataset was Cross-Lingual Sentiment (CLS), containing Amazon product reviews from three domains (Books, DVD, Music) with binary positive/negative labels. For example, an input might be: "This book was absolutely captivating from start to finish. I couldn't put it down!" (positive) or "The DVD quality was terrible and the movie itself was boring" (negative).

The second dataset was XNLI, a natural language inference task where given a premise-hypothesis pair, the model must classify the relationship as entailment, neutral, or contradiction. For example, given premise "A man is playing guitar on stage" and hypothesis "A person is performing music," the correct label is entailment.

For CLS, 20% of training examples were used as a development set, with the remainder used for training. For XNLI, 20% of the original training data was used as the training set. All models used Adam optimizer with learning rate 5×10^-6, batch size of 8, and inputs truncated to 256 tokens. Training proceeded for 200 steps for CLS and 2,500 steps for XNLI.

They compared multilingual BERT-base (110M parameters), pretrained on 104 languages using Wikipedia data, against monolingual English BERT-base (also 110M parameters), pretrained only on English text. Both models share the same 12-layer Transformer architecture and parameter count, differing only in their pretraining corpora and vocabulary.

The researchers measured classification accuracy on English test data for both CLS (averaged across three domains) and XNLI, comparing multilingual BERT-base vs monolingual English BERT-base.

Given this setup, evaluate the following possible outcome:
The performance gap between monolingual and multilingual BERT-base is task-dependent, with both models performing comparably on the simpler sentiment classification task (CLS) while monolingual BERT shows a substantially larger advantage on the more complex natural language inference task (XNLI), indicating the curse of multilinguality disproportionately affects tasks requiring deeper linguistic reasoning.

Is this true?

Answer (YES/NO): NO